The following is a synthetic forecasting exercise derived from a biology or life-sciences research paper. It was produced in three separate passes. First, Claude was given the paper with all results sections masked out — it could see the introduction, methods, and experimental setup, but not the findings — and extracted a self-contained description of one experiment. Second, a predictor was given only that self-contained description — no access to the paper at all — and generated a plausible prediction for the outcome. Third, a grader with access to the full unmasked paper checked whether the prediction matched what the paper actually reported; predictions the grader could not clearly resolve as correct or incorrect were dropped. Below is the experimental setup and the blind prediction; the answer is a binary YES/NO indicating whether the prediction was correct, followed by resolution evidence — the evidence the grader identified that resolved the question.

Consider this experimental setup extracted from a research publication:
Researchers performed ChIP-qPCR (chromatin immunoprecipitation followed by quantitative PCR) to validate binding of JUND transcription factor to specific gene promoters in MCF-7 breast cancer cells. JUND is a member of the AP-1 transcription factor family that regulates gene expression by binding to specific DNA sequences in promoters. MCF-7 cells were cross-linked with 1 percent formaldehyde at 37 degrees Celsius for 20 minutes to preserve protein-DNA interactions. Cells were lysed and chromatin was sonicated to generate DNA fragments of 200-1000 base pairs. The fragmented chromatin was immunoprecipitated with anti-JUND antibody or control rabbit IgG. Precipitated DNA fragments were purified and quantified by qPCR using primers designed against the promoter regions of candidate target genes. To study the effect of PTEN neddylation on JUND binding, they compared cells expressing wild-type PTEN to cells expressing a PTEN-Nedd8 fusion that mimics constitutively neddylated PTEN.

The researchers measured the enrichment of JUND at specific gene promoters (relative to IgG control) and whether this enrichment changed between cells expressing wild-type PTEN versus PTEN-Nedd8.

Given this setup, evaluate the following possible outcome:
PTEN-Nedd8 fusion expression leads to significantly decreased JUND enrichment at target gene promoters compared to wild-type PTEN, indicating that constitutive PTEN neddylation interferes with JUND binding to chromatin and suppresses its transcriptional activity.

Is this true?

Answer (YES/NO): NO